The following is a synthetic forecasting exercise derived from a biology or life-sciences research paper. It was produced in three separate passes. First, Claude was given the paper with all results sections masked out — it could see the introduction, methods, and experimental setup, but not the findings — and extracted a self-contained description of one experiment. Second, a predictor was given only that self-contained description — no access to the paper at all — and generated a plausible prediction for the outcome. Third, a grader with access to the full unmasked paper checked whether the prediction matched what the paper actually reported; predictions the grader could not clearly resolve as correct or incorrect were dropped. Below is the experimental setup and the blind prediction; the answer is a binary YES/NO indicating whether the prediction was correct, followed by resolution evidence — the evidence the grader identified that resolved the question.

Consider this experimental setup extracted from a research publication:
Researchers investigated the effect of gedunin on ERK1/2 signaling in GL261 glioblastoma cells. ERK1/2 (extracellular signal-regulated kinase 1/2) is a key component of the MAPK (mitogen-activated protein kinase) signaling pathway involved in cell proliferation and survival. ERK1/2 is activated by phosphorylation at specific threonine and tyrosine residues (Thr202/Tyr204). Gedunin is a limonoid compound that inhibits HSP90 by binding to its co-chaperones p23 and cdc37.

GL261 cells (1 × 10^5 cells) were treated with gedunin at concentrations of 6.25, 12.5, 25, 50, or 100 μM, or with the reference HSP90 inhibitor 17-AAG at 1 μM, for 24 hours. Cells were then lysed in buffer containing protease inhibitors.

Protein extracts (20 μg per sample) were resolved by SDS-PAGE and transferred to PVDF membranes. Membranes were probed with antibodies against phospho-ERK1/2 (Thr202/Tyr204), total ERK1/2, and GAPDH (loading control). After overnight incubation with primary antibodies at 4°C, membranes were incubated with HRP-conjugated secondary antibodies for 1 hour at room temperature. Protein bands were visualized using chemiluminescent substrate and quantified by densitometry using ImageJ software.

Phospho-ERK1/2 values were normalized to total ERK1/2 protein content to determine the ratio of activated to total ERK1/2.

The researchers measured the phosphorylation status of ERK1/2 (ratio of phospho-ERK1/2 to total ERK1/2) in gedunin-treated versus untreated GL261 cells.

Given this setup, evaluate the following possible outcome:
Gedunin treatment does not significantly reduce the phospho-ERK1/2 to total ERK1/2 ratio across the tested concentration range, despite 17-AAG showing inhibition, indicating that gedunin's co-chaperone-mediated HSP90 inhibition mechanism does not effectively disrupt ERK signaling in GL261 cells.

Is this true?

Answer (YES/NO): NO